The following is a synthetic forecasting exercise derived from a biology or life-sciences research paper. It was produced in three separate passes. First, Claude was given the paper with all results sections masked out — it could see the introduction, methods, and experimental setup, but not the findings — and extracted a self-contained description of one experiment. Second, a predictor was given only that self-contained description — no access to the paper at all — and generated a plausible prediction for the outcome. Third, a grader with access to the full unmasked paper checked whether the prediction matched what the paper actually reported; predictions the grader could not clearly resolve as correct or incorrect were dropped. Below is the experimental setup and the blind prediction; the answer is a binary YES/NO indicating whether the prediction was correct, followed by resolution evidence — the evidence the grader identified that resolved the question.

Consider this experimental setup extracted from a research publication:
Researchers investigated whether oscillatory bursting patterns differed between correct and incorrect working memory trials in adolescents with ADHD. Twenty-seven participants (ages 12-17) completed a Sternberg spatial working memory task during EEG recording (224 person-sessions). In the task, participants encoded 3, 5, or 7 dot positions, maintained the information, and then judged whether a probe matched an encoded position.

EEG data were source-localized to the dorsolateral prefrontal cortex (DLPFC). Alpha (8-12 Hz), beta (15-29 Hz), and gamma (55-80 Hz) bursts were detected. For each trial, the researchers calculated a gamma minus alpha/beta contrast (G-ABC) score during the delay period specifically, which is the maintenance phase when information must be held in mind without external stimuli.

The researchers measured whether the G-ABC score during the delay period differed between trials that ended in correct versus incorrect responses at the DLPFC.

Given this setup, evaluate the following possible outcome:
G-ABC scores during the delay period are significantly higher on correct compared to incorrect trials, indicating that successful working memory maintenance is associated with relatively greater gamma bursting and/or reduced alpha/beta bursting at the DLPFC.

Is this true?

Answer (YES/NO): NO